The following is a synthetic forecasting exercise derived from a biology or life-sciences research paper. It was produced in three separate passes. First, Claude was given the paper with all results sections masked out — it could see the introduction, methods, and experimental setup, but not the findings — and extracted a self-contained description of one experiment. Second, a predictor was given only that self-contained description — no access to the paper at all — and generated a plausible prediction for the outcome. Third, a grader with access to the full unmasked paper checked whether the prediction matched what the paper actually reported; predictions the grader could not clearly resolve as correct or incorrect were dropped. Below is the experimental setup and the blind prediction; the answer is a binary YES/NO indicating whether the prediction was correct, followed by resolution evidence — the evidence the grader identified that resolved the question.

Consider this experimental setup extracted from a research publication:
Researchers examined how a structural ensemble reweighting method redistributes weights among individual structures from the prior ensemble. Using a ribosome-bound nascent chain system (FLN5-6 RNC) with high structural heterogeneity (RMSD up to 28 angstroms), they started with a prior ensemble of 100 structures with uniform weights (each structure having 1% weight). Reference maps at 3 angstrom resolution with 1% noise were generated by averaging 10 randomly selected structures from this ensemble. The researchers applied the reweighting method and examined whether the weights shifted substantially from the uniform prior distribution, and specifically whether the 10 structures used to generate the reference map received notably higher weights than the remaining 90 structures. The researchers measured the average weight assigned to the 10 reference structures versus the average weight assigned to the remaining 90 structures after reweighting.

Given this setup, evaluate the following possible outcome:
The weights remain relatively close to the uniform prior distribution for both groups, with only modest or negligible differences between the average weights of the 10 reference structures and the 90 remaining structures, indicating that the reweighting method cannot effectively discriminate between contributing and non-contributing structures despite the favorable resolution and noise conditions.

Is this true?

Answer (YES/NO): NO